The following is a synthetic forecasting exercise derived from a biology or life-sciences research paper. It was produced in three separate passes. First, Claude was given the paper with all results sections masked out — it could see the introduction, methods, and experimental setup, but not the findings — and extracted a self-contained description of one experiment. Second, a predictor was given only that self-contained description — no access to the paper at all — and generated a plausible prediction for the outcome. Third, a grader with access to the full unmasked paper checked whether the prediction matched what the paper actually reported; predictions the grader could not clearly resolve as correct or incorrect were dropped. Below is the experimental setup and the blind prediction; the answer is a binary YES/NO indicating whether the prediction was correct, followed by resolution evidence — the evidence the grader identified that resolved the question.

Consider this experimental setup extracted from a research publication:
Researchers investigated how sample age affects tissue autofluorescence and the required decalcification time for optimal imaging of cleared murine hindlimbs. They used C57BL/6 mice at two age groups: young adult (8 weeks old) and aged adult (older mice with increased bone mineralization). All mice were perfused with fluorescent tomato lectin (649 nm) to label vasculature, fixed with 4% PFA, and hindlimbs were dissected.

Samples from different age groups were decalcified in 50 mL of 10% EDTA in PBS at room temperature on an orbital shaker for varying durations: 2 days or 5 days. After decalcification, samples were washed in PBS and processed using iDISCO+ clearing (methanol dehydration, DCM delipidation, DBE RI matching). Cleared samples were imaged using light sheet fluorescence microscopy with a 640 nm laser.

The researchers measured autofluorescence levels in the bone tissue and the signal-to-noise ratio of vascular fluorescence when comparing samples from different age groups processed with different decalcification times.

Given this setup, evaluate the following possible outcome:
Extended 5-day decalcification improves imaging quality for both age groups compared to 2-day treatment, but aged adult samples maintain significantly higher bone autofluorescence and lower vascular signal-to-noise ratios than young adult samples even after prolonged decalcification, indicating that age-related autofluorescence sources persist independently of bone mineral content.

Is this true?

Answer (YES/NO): NO